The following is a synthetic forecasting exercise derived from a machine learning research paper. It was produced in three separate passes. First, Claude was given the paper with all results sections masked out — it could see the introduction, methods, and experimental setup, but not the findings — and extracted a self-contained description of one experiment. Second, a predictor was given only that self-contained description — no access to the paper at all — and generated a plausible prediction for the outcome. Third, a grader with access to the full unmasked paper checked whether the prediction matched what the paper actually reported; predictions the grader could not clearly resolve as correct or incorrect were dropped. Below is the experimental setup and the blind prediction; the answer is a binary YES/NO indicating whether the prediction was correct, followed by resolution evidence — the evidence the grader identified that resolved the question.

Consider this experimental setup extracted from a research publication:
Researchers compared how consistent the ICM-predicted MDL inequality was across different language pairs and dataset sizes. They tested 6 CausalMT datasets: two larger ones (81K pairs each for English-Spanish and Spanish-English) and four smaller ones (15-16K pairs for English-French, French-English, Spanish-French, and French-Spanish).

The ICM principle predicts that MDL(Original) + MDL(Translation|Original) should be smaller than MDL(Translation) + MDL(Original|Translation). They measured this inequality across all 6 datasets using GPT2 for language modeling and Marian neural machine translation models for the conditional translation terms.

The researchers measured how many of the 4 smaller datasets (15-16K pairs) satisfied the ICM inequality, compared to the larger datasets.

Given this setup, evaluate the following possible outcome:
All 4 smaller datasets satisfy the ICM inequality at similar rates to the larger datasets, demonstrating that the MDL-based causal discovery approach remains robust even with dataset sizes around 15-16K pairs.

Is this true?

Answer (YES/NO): NO